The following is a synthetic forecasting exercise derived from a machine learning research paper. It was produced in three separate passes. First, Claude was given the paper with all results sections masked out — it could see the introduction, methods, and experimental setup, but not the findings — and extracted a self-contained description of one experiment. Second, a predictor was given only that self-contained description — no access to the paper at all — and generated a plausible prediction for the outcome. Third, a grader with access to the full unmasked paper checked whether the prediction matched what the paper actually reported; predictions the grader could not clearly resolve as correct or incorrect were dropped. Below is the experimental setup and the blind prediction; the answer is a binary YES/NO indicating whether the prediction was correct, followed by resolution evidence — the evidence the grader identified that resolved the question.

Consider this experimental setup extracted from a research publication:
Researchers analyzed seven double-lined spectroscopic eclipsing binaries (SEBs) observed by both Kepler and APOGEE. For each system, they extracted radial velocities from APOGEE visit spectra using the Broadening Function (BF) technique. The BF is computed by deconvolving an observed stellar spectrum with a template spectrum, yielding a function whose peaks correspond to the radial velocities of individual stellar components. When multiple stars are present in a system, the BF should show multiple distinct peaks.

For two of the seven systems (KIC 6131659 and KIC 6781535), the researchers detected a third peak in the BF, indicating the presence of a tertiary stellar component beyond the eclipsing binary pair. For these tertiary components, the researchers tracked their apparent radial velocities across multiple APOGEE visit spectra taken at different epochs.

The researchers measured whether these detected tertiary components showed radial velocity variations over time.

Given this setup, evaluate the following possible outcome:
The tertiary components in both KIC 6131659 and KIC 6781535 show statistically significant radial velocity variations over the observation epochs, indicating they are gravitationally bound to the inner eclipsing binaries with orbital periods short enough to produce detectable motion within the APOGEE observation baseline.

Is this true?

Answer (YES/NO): NO